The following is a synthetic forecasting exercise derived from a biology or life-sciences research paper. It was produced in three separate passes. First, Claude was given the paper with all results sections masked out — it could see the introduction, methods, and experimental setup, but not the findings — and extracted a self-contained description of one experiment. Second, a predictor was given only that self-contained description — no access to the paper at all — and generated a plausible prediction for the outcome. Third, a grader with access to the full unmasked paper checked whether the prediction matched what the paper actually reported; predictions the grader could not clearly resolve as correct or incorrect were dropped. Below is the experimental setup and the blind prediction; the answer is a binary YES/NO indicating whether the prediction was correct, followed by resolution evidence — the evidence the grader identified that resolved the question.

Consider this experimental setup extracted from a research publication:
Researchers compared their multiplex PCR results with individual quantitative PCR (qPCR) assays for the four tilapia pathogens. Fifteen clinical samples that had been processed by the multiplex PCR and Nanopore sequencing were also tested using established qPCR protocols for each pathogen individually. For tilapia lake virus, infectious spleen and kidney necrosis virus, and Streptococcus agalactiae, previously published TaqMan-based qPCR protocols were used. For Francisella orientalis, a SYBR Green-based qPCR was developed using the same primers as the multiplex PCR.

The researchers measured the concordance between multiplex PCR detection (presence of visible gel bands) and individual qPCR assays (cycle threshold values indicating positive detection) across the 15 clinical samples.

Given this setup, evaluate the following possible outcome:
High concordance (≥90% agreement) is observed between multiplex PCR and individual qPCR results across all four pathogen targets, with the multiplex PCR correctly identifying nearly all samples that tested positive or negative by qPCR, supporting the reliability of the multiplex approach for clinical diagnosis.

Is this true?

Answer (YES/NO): NO